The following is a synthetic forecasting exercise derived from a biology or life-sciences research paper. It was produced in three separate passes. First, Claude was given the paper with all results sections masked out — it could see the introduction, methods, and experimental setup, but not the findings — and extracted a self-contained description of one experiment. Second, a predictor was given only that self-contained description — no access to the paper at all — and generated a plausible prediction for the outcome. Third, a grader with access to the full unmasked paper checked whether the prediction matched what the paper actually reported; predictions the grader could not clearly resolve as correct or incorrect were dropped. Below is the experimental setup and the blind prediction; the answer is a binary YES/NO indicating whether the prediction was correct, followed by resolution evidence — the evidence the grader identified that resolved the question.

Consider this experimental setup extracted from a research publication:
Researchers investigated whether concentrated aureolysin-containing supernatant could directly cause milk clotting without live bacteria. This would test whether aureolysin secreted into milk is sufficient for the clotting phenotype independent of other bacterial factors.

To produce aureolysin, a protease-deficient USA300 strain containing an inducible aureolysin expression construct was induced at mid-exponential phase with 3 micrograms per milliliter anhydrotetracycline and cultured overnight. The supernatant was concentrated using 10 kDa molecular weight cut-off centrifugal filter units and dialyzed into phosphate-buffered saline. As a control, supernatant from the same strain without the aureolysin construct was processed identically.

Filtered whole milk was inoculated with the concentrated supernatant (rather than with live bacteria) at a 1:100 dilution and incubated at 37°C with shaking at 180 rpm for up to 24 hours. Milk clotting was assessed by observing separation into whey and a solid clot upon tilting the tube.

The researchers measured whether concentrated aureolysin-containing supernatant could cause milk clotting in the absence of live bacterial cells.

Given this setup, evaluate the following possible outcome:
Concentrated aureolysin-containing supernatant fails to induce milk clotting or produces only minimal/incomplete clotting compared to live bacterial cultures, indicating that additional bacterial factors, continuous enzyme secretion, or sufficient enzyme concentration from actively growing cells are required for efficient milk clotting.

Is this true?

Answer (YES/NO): NO